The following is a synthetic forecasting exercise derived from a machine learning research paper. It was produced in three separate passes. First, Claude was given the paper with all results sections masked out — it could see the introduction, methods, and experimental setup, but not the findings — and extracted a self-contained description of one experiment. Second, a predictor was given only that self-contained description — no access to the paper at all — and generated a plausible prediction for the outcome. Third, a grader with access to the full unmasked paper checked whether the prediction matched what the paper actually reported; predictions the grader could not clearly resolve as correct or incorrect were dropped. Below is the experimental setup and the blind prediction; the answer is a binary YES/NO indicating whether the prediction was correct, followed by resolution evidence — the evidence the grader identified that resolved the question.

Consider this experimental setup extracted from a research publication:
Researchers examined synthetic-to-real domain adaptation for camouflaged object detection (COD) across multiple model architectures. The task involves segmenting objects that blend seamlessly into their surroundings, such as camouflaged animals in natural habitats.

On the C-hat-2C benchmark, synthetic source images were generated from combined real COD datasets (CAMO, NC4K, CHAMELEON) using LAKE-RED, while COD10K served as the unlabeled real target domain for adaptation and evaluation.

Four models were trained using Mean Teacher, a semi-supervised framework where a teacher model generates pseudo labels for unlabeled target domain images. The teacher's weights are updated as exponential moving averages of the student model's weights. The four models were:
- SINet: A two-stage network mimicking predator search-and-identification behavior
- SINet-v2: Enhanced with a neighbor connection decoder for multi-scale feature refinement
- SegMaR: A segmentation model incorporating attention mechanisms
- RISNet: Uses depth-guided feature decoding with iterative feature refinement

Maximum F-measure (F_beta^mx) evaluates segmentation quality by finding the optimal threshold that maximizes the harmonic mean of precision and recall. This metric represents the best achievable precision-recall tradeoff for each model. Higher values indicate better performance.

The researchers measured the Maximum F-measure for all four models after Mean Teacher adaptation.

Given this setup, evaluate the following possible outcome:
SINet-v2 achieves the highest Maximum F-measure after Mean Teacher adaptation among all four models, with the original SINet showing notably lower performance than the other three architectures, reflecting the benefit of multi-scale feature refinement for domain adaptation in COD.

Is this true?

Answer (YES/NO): NO